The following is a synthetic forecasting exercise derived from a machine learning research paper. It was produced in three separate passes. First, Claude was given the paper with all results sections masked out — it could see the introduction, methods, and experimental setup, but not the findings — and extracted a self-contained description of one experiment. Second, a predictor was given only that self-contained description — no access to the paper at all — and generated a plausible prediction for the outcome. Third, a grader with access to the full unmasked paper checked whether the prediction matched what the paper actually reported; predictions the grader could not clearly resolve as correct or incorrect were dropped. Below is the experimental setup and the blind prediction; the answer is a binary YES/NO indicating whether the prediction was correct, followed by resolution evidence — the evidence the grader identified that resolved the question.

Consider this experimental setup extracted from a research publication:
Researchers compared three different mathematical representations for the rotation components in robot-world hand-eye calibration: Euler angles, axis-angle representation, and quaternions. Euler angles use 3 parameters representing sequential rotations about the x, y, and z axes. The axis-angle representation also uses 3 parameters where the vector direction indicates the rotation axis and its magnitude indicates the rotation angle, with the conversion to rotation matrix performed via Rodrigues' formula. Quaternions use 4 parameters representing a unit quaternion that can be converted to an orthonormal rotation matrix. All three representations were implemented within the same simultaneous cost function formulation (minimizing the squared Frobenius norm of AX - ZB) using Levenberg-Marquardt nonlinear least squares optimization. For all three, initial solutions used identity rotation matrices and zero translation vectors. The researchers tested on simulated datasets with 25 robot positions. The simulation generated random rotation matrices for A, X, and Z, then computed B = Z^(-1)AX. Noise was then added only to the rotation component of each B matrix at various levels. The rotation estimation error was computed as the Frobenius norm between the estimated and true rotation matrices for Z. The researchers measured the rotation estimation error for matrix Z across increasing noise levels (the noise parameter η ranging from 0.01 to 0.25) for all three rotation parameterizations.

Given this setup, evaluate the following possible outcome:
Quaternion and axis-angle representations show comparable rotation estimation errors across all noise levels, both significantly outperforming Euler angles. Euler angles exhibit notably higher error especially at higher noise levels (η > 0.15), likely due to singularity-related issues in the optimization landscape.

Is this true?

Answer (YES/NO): NO